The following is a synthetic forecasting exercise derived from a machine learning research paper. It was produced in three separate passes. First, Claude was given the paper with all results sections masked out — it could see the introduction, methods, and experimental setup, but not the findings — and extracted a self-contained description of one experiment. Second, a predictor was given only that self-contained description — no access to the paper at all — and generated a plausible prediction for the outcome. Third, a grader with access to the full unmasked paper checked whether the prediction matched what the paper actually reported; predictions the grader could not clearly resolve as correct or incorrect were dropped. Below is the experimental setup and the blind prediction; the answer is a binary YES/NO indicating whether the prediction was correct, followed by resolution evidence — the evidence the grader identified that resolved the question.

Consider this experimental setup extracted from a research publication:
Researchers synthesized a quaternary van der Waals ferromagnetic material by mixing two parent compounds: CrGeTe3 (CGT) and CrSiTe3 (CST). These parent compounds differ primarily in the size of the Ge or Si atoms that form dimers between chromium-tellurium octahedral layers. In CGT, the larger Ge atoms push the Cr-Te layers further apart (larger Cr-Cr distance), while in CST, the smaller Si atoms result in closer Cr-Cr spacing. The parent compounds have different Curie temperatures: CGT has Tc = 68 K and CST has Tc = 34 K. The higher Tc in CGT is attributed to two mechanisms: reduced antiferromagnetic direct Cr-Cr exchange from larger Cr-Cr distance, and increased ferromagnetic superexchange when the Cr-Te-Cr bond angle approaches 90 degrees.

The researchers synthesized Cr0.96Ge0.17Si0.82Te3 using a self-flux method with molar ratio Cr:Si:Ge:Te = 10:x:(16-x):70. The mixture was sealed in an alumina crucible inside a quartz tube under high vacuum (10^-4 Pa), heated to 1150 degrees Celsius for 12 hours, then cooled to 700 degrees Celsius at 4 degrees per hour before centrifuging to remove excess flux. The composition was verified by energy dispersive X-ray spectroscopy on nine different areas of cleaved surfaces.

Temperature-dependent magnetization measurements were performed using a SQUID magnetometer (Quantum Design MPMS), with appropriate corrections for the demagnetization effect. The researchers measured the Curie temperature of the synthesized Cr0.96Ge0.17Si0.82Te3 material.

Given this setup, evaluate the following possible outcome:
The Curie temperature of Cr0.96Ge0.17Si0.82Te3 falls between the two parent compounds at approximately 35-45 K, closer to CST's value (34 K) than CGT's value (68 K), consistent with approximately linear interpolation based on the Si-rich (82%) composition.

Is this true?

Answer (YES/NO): YES